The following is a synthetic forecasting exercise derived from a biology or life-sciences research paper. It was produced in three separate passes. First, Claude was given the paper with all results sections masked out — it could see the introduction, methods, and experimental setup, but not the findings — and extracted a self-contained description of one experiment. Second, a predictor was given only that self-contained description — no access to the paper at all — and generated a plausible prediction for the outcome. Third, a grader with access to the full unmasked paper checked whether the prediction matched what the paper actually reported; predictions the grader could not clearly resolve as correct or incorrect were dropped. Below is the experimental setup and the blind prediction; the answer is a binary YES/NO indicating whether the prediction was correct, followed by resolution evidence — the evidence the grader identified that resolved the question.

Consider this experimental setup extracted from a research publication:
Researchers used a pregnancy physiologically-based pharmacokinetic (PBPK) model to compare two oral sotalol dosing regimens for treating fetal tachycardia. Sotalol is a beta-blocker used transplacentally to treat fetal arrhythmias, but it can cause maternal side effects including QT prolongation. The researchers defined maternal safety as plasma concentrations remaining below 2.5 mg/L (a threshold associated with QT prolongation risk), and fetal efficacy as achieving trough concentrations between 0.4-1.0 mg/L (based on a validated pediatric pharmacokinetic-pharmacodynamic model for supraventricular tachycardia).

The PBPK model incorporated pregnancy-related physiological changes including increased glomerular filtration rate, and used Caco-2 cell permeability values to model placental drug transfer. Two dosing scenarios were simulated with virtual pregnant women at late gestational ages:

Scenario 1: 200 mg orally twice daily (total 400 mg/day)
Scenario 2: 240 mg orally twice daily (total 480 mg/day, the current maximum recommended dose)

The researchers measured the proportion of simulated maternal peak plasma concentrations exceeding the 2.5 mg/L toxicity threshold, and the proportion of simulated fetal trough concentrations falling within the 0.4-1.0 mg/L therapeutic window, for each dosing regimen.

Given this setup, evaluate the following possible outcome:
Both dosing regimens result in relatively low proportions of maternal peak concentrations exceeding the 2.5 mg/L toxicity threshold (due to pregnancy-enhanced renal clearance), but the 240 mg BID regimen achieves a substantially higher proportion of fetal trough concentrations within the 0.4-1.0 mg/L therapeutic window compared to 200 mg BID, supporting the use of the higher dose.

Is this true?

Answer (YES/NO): NO